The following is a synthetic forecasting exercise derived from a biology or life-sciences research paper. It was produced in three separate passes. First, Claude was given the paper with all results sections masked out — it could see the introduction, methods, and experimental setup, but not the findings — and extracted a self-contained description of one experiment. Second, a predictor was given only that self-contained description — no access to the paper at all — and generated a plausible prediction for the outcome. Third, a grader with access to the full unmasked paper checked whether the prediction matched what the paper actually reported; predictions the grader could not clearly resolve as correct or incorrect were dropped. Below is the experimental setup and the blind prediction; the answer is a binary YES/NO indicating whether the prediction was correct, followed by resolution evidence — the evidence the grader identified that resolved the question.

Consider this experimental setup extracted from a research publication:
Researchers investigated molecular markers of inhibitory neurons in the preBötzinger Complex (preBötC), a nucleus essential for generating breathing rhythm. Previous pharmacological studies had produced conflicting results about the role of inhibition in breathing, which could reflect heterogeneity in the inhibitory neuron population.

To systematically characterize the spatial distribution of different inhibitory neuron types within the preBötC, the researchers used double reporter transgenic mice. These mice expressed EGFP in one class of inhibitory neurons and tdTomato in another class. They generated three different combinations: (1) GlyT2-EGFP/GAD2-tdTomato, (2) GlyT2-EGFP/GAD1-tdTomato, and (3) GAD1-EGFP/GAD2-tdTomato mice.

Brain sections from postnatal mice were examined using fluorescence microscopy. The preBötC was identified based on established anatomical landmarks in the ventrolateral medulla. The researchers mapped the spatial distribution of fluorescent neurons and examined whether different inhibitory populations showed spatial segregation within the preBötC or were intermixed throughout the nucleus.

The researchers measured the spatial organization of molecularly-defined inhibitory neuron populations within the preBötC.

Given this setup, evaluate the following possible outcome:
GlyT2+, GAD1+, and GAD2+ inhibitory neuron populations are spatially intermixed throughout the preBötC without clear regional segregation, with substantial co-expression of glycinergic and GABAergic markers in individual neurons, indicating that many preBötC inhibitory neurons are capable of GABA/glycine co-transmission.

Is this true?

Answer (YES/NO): YES